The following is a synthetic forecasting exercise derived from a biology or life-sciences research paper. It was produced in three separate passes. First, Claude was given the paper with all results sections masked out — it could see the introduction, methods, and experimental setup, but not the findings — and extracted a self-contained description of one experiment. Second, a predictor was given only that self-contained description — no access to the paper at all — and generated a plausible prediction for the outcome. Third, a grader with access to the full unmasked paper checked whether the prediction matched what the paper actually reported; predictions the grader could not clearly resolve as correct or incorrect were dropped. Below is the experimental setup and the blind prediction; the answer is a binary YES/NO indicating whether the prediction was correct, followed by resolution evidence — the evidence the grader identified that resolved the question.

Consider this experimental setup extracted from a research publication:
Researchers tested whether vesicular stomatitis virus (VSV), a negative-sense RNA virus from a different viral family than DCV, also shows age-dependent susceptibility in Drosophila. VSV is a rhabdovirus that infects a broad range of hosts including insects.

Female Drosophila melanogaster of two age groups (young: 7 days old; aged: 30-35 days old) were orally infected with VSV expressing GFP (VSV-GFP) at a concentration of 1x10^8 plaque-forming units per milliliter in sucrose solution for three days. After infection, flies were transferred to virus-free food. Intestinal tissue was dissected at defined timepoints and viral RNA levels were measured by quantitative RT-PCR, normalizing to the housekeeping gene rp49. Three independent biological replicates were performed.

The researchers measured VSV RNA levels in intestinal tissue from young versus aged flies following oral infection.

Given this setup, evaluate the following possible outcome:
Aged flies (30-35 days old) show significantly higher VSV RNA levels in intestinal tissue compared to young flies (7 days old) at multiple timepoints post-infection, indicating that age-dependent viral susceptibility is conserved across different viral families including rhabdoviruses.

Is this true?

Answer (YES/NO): NO